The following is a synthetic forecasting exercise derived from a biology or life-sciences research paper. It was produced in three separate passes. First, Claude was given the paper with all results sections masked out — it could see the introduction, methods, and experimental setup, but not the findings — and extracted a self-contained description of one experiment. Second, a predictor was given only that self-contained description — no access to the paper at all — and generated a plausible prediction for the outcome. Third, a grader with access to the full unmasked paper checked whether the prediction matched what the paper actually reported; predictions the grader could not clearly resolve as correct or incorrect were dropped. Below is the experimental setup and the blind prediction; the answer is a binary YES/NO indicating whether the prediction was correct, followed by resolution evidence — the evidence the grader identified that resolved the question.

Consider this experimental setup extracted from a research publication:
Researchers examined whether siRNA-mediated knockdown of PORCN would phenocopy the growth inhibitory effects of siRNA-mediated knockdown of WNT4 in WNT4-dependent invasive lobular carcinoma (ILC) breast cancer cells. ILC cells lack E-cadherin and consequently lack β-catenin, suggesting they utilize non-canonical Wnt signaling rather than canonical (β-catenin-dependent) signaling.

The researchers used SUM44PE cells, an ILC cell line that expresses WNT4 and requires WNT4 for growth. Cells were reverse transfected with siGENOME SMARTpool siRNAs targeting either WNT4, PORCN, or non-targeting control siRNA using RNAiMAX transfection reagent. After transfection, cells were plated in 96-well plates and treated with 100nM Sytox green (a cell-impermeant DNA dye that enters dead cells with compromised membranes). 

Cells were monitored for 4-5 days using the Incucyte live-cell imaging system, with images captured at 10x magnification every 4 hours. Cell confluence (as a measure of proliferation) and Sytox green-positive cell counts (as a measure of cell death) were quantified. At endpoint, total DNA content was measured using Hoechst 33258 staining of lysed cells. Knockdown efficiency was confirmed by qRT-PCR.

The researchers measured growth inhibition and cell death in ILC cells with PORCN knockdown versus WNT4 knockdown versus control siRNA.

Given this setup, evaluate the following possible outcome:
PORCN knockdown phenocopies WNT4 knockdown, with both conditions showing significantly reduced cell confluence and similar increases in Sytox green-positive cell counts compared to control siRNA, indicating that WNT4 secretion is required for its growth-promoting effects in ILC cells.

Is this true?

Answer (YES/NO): NO